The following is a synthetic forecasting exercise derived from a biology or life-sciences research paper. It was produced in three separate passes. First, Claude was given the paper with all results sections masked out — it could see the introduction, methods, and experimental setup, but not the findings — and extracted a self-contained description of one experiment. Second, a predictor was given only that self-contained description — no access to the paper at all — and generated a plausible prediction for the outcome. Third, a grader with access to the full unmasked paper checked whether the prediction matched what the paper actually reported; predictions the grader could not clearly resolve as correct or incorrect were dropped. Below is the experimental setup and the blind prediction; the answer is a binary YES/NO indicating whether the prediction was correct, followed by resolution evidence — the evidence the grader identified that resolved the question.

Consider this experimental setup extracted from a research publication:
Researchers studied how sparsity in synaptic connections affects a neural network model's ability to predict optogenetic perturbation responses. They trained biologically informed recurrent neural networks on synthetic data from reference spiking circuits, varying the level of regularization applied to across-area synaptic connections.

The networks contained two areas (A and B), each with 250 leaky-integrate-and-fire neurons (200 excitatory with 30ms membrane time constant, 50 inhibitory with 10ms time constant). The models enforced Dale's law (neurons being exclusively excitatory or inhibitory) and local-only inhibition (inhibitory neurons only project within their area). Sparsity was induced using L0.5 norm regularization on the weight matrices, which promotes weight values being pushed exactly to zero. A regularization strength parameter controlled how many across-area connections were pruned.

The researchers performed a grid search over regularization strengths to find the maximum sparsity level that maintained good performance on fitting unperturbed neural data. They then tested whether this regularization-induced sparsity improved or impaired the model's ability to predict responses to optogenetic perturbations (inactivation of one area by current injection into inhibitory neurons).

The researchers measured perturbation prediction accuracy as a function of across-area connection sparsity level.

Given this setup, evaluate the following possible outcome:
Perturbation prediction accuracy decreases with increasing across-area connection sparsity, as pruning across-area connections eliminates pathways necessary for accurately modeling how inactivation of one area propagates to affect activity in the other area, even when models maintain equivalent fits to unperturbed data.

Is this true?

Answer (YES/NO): NO